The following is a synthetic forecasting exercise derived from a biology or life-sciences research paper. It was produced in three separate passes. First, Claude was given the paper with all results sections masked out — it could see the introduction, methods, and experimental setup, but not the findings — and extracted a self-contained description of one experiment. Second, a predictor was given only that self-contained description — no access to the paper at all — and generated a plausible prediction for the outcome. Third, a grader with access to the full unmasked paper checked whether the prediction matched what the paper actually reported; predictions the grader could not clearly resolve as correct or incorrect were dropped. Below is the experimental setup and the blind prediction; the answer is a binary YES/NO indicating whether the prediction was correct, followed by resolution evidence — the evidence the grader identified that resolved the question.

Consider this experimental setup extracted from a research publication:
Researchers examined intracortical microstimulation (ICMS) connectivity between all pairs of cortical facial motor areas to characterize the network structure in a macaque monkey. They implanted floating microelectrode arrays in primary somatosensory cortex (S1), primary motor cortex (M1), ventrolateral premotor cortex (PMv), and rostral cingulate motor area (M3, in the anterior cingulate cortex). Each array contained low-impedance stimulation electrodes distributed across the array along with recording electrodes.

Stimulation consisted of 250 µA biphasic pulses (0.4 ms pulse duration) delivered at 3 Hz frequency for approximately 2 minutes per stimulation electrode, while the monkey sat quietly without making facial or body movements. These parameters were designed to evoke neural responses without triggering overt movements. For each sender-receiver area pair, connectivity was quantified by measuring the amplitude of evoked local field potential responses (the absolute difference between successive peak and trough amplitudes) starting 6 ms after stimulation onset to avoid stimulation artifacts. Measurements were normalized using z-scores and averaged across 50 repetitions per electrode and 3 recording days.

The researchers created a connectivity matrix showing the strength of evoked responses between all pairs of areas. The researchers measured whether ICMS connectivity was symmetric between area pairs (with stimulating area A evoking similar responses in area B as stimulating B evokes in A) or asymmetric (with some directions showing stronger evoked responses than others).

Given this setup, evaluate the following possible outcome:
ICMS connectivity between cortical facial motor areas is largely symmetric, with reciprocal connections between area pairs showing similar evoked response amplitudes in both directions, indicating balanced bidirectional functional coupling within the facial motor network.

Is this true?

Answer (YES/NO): NO